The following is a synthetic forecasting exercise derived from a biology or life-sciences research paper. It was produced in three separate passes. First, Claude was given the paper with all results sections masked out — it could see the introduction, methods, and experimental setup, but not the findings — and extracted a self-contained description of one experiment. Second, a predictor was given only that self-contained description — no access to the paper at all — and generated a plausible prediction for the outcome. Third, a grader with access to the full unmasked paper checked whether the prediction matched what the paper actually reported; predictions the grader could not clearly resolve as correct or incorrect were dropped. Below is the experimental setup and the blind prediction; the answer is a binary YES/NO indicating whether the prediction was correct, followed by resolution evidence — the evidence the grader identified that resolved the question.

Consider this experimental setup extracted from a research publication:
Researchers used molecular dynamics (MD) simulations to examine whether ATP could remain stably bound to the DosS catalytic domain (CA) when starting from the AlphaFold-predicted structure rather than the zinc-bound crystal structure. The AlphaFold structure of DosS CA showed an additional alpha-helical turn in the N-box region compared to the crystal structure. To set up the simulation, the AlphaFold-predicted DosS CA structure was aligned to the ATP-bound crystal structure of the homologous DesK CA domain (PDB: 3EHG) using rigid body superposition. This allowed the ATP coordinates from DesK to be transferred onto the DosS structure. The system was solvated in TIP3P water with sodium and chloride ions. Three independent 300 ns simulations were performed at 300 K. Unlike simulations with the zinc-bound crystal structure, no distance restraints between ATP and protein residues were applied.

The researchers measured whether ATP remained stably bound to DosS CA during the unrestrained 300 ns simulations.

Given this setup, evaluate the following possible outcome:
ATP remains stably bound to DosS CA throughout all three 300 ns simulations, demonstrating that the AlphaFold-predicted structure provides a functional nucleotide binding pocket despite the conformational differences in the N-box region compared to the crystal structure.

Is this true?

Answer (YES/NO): YES